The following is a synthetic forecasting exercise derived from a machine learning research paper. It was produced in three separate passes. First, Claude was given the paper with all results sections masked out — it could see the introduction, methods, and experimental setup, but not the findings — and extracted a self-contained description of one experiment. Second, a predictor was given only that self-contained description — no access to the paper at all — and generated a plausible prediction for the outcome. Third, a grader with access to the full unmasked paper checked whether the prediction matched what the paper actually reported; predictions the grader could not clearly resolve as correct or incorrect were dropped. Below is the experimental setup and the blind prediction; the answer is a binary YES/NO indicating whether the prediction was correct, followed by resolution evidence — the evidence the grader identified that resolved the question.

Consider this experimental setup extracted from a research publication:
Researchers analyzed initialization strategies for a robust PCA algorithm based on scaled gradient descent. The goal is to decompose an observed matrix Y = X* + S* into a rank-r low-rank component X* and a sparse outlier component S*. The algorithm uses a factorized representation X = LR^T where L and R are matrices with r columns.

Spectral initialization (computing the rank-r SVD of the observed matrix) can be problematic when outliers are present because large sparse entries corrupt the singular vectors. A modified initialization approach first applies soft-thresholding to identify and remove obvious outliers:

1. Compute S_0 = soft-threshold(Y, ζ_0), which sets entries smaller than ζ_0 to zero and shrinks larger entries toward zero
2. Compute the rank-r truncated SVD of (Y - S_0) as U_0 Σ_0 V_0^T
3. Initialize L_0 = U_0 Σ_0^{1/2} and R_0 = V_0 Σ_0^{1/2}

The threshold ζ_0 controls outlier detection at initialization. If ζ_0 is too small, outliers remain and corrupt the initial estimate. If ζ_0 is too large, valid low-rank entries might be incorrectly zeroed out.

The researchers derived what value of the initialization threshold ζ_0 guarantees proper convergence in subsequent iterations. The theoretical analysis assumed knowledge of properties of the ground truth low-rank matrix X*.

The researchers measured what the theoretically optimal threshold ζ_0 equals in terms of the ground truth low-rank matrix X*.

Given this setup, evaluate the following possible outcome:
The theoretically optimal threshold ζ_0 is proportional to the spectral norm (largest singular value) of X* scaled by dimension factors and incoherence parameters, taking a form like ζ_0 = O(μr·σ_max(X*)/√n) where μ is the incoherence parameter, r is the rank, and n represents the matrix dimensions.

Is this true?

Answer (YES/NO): NO